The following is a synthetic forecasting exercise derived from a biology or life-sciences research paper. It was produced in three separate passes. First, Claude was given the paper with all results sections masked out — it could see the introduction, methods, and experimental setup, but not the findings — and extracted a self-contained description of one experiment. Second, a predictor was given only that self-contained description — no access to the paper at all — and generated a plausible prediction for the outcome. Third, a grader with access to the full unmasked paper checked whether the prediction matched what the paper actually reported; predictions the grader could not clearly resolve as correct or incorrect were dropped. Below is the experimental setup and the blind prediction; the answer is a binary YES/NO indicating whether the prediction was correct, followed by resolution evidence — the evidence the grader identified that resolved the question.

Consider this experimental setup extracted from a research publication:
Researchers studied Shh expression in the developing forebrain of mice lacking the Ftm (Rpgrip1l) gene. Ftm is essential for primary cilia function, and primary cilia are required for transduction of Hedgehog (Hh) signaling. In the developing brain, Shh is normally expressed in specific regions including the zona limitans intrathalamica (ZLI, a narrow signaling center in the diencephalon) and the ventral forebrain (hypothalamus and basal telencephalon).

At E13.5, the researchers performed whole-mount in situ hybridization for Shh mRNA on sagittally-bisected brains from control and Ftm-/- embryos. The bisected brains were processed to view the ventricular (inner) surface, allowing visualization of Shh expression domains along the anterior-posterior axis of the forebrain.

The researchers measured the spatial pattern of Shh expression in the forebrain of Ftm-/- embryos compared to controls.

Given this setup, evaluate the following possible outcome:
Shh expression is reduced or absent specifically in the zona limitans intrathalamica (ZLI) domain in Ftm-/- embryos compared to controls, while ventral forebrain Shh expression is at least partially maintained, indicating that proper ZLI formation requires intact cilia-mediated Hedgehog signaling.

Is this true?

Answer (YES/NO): NO